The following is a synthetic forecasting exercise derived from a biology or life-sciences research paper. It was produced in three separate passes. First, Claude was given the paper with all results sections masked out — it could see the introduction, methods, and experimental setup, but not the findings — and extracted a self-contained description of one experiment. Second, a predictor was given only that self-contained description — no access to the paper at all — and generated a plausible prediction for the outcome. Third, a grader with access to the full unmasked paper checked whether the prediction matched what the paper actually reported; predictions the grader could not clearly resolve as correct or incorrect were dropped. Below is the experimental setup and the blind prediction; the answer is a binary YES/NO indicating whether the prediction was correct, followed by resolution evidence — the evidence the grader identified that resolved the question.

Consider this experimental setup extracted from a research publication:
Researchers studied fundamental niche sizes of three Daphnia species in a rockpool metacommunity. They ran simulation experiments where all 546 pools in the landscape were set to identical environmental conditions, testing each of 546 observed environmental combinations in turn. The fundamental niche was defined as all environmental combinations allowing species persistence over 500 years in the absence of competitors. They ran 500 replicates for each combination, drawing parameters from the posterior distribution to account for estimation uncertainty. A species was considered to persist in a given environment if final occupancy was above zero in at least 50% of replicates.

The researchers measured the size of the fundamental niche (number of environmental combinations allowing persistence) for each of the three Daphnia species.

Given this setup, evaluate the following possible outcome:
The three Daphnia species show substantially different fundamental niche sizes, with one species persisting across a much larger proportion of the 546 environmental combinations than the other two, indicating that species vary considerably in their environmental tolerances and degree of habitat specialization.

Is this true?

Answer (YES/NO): NO